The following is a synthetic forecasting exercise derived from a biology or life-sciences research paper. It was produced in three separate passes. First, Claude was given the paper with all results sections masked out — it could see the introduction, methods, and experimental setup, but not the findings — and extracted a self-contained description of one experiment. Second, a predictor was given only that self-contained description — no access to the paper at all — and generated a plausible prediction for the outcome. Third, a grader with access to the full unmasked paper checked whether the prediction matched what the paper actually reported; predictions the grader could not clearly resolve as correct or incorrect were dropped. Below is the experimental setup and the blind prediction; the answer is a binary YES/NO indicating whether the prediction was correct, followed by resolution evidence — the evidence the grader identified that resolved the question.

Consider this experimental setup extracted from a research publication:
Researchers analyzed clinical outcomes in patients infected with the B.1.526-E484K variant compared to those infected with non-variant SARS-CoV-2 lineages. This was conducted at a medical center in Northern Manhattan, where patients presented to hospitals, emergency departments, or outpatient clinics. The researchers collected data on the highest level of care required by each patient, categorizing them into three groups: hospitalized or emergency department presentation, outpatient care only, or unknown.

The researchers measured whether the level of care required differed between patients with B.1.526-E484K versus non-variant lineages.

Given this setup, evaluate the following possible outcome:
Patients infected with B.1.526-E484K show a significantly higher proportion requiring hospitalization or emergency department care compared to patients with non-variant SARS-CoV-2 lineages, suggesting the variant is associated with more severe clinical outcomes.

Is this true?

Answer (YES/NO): YES